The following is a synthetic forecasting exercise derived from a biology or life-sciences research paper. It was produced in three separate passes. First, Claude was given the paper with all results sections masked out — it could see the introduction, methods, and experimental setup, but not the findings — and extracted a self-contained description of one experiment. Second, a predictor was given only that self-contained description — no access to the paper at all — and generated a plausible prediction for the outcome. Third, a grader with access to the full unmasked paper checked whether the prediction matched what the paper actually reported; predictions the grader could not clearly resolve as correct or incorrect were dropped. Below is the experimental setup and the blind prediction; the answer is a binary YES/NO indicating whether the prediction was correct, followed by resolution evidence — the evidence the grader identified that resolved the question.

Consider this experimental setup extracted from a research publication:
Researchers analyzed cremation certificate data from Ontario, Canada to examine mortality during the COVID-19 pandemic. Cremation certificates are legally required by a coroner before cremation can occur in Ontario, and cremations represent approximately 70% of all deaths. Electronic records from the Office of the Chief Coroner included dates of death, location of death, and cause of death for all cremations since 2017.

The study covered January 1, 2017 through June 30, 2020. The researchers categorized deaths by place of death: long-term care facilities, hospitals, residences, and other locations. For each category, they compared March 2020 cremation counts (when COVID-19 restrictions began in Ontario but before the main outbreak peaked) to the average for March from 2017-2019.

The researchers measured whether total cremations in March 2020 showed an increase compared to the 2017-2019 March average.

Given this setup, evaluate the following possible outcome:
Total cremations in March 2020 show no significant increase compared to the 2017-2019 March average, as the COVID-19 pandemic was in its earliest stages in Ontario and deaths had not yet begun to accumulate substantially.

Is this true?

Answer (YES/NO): NO